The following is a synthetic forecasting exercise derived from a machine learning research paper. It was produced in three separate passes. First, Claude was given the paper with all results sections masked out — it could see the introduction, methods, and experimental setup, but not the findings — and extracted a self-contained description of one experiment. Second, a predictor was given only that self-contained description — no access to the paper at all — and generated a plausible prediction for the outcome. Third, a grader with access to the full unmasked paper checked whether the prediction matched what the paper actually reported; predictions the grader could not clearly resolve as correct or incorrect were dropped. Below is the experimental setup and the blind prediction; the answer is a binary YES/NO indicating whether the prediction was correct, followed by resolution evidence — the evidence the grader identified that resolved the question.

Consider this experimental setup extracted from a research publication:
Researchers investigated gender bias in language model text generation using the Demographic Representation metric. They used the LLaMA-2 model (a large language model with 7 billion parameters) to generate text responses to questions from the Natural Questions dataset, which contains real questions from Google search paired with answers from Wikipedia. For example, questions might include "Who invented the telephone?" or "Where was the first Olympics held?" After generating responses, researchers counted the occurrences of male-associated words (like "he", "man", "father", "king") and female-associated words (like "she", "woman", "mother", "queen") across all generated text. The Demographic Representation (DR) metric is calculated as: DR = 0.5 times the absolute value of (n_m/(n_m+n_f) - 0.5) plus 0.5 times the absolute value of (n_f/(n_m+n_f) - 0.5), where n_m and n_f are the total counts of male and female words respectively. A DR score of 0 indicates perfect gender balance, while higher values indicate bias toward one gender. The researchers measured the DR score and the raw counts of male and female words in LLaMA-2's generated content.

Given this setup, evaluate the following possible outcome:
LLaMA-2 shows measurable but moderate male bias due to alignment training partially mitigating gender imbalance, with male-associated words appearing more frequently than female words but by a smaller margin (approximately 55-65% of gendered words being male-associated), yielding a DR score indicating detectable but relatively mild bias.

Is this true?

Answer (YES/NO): YES